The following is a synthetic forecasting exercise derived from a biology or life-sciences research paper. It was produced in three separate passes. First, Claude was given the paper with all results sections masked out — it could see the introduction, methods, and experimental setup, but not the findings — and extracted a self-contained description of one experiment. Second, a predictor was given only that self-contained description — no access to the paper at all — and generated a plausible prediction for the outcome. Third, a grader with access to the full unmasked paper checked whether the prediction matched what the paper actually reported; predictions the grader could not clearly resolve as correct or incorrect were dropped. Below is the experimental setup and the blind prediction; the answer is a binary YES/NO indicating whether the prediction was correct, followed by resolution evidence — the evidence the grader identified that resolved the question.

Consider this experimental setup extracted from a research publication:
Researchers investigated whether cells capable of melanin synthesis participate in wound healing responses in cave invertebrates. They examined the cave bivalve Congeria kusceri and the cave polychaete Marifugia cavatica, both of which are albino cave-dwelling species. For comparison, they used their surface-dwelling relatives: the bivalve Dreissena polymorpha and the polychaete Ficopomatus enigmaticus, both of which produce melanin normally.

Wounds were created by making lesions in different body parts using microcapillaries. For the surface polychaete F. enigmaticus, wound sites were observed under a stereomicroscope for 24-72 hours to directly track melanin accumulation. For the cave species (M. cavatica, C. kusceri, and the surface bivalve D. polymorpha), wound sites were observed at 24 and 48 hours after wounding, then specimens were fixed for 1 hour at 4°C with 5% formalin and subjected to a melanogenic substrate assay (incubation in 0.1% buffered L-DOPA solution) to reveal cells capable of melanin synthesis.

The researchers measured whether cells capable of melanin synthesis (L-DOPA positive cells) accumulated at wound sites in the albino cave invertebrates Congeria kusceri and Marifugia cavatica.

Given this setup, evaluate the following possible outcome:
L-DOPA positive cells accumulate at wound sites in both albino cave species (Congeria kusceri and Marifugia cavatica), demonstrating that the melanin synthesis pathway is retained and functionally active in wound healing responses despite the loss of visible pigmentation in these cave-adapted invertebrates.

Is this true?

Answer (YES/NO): YES